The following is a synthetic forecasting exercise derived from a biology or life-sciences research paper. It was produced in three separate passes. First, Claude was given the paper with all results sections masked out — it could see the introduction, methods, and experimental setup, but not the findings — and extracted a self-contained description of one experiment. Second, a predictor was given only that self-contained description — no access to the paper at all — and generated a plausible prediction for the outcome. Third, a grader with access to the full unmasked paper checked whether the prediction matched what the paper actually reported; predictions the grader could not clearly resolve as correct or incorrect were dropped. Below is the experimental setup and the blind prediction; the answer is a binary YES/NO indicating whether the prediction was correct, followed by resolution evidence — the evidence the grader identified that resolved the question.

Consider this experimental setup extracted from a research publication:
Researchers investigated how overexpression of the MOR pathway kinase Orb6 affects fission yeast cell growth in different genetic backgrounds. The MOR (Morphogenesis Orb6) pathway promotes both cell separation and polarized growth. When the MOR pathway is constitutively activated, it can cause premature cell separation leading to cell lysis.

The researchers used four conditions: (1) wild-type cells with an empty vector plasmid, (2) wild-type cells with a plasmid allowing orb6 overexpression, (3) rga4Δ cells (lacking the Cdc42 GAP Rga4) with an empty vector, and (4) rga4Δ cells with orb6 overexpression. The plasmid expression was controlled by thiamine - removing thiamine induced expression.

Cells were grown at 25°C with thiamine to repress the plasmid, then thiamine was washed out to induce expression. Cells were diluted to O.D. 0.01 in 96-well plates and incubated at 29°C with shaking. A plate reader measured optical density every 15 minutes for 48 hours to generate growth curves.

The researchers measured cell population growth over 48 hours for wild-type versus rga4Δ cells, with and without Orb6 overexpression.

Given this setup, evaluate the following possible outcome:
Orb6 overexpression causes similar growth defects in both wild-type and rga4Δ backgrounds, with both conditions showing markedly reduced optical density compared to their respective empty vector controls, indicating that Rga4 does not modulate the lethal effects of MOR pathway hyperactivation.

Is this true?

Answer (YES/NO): NO